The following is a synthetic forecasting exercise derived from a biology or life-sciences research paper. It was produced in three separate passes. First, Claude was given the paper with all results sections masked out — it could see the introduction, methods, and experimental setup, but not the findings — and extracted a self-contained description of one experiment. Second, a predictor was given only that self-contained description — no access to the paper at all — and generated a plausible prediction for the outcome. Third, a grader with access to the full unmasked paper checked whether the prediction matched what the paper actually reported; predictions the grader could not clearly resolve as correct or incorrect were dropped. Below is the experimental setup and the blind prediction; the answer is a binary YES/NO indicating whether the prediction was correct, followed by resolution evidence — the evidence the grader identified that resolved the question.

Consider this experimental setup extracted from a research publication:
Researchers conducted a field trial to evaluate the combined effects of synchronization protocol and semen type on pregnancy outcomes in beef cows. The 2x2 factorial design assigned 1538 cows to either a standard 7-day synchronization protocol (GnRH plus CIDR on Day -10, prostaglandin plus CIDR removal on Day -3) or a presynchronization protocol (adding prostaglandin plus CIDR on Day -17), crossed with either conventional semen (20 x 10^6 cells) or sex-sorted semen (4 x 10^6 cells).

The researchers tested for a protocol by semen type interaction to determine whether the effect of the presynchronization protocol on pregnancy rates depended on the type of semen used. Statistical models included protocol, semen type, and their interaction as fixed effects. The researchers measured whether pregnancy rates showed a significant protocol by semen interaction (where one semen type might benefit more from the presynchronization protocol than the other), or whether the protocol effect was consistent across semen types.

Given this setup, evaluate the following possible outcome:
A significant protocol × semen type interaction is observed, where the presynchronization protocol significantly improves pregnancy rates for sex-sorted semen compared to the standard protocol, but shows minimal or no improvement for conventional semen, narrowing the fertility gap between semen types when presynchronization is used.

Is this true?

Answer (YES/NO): NO